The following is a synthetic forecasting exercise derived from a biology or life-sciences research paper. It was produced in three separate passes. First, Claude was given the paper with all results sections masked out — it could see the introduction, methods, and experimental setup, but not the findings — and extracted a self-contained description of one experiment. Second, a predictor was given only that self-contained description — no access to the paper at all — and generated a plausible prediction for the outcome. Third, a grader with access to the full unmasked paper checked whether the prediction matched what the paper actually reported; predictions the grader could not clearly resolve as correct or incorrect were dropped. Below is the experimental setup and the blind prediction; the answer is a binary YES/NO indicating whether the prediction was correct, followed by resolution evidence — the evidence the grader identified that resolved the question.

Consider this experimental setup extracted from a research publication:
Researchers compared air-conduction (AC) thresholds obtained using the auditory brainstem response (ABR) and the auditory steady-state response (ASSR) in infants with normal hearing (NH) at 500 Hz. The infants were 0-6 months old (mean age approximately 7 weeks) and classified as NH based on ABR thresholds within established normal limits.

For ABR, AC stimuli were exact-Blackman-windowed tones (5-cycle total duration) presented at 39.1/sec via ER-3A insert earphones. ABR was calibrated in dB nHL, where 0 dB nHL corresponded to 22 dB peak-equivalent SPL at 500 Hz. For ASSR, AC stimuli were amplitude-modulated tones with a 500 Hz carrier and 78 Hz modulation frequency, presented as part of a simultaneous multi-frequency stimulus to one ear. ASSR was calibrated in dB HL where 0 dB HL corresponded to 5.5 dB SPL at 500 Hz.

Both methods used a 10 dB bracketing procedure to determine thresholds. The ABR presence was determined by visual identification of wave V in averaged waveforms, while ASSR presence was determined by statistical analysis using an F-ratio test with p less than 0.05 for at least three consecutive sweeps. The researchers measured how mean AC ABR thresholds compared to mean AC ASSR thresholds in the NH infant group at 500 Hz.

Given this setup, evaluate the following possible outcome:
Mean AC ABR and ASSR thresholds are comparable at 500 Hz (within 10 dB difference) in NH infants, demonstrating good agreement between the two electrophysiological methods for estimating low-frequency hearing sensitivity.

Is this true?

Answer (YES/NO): NO